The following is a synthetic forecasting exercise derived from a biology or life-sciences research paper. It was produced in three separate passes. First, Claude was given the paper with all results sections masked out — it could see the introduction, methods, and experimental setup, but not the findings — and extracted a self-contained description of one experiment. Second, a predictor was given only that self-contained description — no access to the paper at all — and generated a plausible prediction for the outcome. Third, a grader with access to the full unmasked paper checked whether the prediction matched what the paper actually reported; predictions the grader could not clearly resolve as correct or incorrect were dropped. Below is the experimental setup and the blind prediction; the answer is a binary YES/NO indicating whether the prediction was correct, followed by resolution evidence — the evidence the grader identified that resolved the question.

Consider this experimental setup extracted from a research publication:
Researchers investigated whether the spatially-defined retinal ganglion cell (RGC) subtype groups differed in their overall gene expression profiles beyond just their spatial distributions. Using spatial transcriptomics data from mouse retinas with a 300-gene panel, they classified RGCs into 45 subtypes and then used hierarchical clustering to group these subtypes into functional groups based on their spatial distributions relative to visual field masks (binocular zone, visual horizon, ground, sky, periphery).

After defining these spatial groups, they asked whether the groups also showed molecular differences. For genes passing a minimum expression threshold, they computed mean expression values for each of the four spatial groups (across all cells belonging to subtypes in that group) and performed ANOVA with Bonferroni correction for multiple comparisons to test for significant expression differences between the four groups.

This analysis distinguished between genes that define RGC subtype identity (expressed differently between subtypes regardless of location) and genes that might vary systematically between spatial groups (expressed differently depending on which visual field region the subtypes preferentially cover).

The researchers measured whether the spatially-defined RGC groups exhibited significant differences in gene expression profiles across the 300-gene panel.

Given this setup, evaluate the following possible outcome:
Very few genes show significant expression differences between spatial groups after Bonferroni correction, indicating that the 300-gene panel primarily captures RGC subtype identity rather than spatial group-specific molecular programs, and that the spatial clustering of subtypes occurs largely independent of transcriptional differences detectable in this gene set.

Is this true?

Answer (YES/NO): YES